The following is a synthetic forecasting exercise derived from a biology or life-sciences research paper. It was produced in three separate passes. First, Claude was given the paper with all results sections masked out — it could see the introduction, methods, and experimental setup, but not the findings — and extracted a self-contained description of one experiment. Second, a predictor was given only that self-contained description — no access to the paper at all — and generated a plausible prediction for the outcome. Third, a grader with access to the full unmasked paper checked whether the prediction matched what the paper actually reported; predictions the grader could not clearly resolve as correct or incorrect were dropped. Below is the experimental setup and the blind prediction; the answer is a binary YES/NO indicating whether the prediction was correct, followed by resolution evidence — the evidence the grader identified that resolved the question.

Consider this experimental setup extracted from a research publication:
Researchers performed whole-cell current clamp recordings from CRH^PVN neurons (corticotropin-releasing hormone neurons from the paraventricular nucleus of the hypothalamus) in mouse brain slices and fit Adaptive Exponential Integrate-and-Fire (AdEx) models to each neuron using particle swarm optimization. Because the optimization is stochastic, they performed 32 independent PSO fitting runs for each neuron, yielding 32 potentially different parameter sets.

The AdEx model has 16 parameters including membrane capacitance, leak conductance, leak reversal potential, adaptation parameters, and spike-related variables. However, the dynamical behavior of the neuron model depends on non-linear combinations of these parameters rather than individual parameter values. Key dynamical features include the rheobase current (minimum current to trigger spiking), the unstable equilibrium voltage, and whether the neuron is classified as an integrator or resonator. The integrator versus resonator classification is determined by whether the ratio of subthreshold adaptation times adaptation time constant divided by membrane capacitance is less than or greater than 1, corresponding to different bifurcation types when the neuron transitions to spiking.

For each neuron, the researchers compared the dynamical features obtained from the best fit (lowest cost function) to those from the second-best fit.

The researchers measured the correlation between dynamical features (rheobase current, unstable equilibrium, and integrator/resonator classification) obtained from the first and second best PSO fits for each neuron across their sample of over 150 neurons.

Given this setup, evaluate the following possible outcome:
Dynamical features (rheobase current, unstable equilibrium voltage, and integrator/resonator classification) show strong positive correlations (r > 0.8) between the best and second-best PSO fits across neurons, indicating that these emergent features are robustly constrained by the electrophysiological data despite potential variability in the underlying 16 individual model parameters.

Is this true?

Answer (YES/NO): NO